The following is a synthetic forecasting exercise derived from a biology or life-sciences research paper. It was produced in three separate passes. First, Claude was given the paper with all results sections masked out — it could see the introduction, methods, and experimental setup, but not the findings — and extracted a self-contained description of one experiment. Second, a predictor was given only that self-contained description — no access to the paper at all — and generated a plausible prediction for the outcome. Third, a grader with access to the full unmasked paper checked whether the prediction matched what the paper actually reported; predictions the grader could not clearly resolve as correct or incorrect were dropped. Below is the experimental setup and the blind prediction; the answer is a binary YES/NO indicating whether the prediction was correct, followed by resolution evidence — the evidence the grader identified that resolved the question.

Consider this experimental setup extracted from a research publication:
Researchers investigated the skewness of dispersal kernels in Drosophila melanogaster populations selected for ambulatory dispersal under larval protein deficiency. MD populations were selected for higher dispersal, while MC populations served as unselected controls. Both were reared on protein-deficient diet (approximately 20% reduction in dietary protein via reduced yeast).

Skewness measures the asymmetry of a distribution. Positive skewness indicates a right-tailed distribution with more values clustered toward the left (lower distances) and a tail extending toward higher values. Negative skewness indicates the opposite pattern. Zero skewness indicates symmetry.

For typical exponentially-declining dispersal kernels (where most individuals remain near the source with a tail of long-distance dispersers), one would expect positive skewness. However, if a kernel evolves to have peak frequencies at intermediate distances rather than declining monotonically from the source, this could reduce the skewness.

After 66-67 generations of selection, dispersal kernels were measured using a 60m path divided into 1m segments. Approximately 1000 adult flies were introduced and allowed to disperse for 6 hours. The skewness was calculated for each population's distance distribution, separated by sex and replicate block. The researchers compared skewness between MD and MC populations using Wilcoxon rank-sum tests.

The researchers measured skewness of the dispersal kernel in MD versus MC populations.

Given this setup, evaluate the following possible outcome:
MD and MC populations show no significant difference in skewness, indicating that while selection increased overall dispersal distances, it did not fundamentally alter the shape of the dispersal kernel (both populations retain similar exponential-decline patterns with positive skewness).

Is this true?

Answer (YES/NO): NO